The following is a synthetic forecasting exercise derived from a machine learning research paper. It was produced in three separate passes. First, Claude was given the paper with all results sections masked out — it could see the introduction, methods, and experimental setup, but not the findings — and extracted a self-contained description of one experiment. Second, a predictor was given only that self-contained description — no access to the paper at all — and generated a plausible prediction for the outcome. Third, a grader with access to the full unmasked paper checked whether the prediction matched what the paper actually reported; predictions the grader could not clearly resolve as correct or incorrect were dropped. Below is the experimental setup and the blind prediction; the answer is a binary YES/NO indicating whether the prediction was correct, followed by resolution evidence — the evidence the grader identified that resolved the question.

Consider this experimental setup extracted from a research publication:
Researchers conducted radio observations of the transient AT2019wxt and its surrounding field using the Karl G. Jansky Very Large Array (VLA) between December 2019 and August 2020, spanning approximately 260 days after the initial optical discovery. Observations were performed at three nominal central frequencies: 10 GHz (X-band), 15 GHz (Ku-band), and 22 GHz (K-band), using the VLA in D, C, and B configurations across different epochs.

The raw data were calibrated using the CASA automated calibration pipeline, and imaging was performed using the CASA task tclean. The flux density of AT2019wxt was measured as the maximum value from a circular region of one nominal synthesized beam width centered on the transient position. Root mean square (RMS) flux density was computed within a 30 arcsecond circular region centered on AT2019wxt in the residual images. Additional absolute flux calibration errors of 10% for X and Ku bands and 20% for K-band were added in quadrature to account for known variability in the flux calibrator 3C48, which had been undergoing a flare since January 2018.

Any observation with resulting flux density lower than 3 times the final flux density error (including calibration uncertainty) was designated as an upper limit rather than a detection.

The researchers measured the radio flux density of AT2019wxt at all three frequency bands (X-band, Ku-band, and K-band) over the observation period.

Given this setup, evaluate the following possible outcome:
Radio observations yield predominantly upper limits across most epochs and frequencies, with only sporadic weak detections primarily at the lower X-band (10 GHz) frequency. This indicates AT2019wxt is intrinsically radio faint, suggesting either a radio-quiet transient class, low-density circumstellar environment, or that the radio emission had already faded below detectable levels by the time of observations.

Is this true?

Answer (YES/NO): NO